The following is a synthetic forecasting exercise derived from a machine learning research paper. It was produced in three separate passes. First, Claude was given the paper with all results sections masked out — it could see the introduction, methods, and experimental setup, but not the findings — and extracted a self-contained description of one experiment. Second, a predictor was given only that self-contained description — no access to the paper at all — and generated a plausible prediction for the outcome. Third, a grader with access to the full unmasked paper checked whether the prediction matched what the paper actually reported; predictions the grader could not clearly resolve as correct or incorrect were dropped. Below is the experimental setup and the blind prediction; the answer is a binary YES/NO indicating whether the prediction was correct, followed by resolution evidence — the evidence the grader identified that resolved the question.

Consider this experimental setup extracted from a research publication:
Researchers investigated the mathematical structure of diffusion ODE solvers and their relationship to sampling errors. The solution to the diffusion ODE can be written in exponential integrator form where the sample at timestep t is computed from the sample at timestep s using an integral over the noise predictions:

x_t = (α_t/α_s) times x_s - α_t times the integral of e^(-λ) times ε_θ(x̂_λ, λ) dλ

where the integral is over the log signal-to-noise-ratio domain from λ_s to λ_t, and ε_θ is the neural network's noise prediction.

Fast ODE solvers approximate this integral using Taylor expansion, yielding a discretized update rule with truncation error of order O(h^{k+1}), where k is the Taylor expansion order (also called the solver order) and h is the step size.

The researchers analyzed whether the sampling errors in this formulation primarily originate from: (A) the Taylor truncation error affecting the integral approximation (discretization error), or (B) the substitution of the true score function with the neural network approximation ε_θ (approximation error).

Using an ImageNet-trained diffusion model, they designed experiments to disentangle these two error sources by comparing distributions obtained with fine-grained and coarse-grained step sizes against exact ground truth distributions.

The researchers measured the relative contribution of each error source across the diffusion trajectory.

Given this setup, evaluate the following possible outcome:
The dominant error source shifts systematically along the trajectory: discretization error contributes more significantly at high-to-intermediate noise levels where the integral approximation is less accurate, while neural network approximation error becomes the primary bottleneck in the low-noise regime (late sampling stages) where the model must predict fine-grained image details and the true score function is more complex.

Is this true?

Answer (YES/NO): NO